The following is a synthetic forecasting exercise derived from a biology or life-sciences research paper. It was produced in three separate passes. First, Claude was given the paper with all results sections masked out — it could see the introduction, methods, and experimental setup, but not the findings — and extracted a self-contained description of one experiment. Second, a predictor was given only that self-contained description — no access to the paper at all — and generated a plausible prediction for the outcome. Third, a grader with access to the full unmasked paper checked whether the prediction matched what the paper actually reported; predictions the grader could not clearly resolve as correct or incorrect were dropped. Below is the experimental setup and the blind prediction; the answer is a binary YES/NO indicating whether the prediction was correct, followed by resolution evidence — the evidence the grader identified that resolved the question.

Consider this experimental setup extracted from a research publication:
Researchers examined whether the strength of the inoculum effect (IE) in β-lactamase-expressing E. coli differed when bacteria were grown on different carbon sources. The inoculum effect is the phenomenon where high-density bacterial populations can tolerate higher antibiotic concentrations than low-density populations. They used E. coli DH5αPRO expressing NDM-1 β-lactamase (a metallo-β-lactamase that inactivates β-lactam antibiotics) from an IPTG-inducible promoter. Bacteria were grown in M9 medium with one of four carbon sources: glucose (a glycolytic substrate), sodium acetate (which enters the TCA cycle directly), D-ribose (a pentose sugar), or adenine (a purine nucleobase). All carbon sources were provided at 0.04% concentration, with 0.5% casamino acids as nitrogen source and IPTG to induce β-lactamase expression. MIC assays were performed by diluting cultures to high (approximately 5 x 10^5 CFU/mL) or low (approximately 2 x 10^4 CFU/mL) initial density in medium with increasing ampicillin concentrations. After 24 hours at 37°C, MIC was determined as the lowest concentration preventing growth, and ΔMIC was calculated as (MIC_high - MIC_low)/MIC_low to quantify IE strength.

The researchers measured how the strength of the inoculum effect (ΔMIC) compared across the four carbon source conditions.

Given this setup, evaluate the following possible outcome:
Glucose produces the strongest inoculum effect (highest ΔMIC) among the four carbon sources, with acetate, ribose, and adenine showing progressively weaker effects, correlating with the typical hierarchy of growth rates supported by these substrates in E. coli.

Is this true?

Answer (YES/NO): NO